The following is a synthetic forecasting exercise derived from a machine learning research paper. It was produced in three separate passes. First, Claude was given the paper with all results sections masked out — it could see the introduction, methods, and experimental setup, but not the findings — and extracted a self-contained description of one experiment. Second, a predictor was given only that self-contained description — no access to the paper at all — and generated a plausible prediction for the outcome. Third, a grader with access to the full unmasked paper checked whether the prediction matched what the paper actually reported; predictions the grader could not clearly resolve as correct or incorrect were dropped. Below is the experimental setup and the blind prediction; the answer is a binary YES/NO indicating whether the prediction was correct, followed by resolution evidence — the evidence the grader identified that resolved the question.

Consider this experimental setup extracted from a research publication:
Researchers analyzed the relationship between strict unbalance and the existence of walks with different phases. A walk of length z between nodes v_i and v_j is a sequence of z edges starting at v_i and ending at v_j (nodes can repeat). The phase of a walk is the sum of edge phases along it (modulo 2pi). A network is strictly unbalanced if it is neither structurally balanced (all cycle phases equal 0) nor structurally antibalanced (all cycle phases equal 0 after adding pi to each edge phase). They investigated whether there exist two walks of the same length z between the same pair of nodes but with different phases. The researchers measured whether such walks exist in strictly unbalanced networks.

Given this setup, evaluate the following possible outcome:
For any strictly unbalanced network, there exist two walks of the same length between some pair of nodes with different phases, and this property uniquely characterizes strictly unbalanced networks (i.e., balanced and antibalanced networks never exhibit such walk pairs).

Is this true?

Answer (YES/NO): YES